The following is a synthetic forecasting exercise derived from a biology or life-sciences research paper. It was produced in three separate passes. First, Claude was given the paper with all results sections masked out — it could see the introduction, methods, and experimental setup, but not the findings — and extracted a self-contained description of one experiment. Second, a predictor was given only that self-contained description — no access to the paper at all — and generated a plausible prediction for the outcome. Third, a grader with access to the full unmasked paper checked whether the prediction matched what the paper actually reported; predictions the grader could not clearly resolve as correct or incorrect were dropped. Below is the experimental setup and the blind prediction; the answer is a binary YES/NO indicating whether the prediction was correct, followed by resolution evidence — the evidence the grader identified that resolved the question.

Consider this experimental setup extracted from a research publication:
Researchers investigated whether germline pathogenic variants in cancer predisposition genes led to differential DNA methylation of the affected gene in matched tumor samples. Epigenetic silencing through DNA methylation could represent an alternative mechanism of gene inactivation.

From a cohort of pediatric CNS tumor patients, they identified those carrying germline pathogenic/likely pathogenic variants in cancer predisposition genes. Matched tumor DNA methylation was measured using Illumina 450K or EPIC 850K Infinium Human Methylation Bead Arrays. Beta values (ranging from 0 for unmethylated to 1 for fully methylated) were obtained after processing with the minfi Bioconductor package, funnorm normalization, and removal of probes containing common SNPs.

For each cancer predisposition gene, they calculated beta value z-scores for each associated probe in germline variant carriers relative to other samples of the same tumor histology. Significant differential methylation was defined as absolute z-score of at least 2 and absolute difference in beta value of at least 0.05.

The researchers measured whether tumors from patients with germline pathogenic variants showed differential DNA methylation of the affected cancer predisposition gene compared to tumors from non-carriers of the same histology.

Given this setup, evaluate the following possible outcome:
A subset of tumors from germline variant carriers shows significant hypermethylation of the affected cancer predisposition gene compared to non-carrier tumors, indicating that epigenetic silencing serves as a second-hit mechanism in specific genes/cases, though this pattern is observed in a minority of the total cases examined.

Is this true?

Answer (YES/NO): YES